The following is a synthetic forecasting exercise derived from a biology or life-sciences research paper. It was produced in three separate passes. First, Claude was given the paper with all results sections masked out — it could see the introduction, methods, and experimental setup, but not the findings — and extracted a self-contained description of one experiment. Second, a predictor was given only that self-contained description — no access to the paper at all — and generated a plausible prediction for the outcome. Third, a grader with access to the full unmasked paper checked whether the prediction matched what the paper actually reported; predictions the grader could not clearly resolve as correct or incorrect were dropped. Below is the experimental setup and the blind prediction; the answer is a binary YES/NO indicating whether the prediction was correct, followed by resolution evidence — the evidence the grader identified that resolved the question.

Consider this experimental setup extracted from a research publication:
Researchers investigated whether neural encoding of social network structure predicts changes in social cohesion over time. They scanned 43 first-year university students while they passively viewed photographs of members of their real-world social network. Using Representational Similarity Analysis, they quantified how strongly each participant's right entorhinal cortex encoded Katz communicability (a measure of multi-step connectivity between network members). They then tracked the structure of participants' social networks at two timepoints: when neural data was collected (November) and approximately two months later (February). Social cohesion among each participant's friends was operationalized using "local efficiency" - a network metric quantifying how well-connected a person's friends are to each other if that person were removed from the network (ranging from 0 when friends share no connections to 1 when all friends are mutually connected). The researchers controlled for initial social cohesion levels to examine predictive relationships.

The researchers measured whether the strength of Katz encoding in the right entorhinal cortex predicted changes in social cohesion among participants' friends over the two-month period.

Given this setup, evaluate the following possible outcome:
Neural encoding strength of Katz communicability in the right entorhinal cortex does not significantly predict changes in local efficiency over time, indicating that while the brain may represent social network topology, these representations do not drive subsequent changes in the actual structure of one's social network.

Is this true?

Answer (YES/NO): NO